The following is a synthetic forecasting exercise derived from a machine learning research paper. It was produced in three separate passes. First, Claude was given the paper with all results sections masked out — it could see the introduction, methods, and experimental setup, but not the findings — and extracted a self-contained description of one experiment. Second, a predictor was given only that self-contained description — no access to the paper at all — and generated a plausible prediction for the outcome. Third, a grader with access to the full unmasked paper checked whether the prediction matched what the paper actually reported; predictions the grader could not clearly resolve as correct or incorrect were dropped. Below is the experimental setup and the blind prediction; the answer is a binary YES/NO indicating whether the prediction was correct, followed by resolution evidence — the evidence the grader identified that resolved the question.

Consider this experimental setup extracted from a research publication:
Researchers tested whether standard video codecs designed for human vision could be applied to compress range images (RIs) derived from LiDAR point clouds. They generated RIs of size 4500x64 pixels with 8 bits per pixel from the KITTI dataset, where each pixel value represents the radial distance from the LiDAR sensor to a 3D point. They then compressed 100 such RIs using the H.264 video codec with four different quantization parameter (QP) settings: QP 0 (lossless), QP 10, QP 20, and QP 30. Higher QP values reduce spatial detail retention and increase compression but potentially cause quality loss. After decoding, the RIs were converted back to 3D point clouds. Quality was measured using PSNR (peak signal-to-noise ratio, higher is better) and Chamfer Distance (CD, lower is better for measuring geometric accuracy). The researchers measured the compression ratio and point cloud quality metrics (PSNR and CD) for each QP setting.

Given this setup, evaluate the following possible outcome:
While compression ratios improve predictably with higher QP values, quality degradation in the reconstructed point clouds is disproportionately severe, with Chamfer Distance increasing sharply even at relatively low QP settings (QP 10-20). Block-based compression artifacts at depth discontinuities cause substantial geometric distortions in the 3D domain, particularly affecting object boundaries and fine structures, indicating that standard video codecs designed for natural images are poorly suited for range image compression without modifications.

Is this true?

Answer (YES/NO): YES